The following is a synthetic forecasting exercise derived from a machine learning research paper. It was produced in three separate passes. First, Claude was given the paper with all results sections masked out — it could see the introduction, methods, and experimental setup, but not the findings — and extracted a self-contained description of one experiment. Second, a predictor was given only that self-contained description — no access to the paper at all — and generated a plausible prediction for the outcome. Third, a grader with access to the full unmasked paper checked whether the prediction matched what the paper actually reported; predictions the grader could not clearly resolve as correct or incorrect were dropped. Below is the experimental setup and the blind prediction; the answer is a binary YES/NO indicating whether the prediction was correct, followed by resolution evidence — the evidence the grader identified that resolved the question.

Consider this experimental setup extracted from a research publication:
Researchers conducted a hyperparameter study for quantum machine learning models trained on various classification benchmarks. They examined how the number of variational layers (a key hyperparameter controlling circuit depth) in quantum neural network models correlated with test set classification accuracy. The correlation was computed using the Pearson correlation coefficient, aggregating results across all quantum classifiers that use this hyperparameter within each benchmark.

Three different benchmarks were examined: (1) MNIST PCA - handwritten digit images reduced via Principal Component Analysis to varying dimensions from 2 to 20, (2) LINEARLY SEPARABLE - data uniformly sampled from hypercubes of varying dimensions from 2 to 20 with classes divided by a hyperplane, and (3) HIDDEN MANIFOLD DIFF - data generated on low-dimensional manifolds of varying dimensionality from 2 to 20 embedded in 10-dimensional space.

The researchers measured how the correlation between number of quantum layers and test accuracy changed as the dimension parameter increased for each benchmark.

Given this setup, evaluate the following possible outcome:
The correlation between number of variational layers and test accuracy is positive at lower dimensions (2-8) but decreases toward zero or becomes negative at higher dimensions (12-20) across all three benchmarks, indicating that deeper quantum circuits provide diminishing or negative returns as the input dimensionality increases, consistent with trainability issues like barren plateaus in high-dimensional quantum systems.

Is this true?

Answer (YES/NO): NO